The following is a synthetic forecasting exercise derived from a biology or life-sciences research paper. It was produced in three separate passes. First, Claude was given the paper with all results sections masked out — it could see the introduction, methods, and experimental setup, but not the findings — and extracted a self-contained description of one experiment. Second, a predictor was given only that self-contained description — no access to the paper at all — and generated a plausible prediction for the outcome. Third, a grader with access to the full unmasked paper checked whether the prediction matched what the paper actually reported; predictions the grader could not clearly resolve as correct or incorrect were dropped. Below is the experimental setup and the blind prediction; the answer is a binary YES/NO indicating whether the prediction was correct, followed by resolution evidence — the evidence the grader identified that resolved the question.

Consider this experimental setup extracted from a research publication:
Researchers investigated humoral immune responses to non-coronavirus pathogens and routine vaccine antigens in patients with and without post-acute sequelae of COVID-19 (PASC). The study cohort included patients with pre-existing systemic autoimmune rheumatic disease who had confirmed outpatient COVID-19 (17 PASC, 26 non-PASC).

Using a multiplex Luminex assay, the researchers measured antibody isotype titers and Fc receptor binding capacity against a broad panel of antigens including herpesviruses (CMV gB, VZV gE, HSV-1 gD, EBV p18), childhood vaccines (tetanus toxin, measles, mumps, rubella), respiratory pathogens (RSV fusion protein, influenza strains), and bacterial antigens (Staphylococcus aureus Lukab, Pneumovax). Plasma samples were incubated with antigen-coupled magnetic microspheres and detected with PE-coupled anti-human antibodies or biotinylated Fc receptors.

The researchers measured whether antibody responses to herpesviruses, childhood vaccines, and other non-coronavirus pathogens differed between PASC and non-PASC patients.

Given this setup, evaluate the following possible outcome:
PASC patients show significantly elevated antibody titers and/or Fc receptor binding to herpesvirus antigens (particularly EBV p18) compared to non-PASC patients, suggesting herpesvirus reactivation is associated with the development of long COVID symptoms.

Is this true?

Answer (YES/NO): NO